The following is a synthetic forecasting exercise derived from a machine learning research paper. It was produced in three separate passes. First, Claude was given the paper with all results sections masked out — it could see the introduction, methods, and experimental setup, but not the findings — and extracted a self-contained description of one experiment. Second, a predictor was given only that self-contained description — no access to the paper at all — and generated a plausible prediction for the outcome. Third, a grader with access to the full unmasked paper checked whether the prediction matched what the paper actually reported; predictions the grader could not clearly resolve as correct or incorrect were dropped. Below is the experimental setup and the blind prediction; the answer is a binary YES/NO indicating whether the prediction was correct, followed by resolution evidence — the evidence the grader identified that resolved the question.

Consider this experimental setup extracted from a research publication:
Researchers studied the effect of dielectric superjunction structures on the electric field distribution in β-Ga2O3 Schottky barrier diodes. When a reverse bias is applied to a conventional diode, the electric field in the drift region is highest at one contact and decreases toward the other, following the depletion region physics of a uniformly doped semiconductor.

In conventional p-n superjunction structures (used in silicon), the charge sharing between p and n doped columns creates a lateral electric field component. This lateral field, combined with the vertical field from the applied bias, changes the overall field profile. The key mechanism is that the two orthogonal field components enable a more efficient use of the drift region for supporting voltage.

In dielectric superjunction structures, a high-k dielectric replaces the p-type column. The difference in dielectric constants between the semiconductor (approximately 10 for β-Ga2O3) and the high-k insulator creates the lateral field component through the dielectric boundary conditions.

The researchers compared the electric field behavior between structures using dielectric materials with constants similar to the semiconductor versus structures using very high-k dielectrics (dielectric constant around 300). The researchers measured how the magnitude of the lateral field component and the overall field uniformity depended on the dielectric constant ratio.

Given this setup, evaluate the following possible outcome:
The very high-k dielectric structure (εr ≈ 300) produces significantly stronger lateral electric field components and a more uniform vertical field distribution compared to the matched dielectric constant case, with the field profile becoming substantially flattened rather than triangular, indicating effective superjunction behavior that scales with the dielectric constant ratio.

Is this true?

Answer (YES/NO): YES